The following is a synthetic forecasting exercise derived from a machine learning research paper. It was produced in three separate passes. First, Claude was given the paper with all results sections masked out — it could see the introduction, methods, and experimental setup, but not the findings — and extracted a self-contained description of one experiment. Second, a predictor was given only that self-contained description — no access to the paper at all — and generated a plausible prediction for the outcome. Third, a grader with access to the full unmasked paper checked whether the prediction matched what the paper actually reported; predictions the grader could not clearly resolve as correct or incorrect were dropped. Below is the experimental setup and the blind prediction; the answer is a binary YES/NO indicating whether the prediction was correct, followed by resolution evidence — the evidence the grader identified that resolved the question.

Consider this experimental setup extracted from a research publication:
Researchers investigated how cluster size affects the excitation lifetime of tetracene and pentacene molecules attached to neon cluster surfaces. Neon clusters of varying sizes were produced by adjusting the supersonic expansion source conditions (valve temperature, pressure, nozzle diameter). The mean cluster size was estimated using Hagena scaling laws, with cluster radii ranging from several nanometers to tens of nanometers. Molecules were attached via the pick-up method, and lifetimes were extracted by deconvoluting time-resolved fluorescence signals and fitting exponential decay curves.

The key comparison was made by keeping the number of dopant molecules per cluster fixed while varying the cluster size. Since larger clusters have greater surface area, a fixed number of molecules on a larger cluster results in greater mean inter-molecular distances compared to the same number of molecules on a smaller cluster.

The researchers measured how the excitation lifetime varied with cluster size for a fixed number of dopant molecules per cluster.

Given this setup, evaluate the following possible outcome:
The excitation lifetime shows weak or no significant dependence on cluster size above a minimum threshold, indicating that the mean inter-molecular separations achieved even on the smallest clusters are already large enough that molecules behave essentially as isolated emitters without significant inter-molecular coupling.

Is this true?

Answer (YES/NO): NO